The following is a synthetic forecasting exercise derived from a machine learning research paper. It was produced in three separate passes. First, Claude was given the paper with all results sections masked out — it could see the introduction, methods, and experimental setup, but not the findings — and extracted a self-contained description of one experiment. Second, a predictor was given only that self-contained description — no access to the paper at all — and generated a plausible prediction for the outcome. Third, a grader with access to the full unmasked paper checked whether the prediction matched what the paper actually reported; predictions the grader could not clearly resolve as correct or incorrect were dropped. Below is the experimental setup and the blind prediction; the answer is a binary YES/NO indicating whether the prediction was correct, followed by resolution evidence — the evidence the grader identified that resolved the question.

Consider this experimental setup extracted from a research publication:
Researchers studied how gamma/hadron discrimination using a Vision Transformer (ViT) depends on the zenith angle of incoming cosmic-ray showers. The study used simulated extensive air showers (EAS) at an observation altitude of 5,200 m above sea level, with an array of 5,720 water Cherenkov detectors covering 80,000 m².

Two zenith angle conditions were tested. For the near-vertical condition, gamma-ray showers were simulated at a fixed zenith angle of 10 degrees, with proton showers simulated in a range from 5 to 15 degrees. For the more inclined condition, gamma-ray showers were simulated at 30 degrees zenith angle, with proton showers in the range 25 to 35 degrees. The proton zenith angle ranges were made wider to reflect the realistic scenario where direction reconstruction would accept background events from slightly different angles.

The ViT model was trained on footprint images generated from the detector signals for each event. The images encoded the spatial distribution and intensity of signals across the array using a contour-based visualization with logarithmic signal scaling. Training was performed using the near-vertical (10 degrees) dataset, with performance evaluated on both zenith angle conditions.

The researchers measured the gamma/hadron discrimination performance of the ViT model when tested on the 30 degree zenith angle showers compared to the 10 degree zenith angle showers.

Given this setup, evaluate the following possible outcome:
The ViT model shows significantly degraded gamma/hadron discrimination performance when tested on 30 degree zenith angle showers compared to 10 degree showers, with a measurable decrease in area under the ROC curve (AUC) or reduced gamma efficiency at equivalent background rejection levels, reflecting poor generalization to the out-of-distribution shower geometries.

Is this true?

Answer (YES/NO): NO